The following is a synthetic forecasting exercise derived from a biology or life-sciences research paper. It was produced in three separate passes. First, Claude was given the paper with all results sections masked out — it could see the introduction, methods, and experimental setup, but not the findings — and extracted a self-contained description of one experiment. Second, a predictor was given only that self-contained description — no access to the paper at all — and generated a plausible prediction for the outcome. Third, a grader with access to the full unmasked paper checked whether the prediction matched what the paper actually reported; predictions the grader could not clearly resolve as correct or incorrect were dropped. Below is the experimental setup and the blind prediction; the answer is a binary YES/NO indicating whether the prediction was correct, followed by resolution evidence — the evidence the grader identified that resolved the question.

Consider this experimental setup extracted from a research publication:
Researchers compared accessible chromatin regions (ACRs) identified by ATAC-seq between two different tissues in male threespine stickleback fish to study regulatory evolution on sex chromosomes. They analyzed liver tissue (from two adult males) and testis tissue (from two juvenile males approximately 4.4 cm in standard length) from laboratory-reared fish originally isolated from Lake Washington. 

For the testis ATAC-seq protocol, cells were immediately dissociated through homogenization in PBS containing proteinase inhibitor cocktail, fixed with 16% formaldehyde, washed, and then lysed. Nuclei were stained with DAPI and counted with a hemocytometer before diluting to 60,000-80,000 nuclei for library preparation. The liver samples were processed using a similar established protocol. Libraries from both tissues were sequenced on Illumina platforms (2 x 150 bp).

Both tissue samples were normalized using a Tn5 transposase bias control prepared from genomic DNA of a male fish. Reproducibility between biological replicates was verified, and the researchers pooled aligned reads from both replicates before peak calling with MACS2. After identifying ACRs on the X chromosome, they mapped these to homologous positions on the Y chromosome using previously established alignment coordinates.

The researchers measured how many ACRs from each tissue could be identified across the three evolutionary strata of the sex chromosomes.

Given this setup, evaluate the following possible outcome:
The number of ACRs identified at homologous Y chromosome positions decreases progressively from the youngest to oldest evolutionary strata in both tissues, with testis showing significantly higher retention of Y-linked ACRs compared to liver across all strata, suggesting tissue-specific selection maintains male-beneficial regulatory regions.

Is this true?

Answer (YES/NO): NO